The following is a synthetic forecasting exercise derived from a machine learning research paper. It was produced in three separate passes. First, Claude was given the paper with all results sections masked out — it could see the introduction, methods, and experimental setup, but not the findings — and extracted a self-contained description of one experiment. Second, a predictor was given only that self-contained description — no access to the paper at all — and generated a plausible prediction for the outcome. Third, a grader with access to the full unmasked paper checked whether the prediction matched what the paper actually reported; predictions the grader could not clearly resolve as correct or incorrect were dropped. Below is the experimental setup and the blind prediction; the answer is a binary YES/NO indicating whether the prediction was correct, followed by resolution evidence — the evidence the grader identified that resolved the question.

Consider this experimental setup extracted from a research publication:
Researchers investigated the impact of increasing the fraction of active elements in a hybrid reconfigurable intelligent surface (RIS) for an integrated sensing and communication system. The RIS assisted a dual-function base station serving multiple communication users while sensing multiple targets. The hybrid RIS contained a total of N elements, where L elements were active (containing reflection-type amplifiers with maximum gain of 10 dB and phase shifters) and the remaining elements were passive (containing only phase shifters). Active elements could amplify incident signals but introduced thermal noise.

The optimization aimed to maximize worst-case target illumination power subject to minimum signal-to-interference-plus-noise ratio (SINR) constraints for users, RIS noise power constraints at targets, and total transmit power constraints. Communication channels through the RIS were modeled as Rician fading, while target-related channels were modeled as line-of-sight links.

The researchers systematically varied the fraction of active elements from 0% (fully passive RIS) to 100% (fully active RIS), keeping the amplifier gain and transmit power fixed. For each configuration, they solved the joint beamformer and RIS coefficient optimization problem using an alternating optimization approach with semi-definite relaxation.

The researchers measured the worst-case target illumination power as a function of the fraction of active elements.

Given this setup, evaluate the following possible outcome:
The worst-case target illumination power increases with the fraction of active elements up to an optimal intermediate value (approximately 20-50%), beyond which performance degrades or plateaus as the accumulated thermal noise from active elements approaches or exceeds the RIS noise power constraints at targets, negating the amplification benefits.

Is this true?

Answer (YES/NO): NO